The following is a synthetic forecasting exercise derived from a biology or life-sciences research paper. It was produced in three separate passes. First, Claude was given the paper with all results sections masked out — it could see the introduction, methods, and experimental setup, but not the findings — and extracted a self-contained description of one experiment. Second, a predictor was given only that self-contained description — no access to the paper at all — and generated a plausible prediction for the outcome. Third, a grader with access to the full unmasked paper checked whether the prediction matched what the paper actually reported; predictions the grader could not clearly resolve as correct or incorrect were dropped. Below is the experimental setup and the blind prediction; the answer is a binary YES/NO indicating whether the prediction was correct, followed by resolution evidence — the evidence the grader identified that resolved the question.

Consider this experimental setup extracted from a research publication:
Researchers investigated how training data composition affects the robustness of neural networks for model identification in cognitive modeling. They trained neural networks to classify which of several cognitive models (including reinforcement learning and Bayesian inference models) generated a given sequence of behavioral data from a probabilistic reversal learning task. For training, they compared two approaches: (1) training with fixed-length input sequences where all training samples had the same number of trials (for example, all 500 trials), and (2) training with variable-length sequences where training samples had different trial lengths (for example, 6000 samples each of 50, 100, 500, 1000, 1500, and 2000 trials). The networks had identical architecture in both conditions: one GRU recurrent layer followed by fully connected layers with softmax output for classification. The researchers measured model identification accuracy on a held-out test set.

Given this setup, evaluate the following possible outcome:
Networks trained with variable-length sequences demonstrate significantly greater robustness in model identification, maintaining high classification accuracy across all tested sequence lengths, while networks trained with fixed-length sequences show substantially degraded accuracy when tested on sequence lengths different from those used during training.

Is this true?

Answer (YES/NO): YES